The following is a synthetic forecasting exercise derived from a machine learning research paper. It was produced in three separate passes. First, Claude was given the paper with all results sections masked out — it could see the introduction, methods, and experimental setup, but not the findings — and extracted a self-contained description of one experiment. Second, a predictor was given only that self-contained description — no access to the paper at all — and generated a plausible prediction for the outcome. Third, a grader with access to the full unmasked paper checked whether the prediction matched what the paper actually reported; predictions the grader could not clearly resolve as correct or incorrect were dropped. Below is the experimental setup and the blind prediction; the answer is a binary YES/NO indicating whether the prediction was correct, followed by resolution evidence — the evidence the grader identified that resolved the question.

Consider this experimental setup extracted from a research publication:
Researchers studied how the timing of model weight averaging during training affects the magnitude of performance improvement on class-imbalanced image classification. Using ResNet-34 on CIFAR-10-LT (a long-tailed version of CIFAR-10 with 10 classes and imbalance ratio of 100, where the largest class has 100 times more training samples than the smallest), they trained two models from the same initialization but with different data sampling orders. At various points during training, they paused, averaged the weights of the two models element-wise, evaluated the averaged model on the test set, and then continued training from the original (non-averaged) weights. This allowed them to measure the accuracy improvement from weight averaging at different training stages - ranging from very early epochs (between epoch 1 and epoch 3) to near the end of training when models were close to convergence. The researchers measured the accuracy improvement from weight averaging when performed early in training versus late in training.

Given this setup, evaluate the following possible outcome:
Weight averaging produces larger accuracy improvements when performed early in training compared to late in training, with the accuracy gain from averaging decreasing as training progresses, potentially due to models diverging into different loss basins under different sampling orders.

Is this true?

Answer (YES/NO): YES